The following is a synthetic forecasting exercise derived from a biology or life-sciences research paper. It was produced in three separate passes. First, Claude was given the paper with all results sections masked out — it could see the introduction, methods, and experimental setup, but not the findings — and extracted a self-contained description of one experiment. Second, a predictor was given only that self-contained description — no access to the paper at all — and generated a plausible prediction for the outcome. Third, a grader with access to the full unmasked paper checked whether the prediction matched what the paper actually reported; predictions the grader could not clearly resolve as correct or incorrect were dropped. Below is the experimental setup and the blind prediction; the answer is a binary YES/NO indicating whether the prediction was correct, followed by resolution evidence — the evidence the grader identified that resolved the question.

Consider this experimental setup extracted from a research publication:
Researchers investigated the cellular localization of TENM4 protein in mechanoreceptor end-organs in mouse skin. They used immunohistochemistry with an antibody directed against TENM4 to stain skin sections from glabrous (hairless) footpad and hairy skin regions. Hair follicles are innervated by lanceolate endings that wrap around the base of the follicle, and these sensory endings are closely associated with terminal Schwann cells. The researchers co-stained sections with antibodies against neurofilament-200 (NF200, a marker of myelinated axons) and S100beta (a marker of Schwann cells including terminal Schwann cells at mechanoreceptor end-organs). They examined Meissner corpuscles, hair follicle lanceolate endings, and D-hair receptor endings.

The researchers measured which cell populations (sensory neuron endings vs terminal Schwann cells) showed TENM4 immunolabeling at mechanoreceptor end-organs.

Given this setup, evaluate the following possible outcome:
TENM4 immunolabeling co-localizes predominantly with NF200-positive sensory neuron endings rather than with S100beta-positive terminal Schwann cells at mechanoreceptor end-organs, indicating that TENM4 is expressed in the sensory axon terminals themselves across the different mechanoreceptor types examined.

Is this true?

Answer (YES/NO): YES